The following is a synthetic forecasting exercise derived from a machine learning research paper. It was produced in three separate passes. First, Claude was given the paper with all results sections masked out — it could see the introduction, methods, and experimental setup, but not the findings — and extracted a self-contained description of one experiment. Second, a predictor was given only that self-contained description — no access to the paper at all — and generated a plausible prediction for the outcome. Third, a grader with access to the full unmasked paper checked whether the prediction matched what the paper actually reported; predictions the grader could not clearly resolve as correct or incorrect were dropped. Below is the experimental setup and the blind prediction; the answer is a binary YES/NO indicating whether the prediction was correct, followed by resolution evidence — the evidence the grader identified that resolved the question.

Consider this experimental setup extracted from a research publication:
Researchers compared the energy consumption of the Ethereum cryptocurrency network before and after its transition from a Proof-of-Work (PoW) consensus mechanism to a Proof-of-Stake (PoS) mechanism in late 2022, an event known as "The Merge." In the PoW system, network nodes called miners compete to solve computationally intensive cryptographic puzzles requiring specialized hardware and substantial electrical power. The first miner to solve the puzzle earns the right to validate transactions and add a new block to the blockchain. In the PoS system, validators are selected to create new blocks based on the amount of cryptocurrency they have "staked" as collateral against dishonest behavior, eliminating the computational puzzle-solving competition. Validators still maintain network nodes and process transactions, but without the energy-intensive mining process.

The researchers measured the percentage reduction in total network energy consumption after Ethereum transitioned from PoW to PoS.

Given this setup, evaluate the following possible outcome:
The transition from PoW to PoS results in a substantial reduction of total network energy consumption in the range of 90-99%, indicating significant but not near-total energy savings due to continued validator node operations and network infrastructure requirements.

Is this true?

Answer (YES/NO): NO